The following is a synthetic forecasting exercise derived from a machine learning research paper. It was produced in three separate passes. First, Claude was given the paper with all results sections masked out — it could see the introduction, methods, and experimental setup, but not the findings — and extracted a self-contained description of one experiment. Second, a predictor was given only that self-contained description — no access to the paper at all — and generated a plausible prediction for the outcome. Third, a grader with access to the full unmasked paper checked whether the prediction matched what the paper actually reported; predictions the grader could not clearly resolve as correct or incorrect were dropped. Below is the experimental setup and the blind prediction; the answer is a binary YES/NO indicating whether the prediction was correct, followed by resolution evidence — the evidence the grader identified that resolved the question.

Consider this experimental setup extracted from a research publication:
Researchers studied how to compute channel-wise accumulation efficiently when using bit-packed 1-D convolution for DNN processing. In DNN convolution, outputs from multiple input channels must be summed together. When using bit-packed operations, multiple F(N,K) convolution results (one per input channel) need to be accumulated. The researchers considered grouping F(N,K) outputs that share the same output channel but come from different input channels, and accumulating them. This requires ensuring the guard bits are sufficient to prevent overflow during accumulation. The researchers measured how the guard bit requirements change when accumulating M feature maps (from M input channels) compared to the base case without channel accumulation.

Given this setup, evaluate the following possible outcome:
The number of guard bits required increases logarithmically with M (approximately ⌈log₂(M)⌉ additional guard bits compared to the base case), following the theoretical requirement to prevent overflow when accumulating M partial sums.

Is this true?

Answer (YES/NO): YES